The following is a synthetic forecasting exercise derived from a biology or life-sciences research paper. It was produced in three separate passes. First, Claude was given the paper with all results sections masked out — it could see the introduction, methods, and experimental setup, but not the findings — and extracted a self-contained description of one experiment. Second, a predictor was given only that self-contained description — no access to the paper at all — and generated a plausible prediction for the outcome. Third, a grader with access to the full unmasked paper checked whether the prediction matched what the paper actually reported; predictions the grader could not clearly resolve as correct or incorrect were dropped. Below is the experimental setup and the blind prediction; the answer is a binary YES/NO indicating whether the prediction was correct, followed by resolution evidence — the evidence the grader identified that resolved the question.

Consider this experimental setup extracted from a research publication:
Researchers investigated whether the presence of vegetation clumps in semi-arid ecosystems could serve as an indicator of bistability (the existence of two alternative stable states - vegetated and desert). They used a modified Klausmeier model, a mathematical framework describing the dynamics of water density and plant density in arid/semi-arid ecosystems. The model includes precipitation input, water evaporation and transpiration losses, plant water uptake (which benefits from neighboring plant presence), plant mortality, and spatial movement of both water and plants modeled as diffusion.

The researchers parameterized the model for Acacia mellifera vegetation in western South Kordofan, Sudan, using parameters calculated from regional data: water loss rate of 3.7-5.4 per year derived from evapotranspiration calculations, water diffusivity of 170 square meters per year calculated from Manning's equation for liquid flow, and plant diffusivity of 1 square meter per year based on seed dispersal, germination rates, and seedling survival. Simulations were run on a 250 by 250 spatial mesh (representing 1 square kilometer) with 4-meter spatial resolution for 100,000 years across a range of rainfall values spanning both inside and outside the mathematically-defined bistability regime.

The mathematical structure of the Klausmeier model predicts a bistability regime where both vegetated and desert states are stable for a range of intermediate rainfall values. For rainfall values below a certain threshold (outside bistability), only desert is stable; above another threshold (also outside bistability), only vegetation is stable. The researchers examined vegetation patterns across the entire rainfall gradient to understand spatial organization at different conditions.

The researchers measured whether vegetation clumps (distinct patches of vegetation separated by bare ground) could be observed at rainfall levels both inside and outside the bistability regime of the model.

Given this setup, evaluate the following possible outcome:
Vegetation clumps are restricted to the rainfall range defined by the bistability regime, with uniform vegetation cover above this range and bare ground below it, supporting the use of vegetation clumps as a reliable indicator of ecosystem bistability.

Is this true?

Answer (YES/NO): NO